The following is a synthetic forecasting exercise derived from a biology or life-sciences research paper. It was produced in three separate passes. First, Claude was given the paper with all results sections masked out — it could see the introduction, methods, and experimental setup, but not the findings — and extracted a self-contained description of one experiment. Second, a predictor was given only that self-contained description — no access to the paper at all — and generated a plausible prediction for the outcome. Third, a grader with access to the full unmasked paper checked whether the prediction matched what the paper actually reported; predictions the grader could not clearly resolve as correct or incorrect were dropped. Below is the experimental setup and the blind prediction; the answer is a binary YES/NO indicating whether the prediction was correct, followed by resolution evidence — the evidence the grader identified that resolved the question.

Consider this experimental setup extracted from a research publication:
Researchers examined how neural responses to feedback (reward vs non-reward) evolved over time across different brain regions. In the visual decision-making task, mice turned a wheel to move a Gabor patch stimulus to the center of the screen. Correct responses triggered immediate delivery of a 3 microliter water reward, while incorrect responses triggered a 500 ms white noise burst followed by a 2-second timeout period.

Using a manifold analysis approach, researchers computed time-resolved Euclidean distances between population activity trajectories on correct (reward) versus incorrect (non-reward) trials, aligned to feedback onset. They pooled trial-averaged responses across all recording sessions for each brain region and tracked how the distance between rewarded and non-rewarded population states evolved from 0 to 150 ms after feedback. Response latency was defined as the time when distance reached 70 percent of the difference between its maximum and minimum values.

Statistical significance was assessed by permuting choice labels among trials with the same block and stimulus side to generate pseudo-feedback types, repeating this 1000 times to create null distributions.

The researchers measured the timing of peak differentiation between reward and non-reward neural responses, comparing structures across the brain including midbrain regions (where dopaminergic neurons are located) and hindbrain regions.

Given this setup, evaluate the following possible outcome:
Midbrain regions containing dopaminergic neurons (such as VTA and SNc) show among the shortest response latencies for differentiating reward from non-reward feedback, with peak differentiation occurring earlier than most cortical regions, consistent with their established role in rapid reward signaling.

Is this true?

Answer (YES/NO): NO